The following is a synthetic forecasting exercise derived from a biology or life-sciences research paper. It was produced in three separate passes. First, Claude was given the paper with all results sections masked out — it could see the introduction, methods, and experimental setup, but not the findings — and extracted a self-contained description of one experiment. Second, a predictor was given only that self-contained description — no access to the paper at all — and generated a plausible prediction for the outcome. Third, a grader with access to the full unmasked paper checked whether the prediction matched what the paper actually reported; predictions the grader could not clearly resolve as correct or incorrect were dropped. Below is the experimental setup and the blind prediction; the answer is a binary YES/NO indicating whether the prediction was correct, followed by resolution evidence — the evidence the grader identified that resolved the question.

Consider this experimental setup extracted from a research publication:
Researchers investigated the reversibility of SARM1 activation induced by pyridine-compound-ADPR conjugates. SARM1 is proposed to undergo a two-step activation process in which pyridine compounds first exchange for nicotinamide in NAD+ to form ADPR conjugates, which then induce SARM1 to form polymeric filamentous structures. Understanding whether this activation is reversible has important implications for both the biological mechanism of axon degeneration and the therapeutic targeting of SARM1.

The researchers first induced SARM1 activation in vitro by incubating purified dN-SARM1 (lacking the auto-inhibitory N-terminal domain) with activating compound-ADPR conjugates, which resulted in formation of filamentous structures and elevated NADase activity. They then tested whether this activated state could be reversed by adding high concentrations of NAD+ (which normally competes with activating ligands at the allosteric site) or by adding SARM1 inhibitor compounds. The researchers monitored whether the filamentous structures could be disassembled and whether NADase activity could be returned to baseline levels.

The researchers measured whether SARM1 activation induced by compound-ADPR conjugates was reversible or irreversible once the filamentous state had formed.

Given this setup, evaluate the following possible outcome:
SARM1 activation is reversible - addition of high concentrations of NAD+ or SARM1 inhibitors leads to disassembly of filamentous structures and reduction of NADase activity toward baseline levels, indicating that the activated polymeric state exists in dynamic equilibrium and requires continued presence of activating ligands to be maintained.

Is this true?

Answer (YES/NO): NO